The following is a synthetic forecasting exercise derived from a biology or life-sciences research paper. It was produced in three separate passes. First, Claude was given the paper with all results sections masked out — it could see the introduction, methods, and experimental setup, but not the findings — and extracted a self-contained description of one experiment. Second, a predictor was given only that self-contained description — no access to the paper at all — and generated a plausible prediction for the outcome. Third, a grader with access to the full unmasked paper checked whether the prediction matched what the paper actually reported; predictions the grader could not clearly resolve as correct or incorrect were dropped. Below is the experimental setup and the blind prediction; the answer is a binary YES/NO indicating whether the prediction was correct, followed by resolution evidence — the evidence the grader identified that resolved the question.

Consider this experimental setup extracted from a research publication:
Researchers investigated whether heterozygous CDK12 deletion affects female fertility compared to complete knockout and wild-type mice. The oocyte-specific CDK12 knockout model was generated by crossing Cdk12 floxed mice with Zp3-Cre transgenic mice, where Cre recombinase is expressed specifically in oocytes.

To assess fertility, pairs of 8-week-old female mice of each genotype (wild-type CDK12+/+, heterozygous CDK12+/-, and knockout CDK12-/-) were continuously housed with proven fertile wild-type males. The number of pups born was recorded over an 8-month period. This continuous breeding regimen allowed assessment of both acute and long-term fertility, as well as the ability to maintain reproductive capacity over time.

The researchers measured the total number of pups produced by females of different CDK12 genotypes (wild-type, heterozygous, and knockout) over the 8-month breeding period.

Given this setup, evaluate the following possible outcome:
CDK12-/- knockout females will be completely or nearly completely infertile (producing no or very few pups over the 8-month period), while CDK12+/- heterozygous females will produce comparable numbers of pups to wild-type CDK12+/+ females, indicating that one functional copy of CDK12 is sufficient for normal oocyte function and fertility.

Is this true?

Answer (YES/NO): YES